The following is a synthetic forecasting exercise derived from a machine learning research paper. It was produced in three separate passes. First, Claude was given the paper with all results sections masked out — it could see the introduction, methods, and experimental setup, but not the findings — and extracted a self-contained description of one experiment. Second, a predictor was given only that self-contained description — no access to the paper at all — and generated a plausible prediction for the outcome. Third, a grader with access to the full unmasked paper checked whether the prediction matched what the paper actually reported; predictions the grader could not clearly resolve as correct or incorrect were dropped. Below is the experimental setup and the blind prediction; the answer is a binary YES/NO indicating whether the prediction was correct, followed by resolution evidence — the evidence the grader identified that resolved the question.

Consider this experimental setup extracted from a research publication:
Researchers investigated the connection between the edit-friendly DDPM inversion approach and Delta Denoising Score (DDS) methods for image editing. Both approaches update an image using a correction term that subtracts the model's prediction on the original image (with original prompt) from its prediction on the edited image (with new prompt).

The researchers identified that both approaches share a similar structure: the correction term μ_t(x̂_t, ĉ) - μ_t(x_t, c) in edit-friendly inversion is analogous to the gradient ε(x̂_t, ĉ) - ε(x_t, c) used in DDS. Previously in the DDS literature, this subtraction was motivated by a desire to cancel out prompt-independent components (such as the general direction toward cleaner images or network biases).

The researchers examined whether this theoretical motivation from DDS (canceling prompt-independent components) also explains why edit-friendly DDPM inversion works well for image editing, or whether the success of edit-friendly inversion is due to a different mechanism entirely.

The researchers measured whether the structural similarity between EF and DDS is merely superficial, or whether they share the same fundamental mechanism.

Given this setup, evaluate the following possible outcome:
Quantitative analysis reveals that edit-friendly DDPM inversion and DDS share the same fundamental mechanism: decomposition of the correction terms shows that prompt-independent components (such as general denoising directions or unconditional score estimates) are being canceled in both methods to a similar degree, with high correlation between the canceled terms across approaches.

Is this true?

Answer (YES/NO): NO